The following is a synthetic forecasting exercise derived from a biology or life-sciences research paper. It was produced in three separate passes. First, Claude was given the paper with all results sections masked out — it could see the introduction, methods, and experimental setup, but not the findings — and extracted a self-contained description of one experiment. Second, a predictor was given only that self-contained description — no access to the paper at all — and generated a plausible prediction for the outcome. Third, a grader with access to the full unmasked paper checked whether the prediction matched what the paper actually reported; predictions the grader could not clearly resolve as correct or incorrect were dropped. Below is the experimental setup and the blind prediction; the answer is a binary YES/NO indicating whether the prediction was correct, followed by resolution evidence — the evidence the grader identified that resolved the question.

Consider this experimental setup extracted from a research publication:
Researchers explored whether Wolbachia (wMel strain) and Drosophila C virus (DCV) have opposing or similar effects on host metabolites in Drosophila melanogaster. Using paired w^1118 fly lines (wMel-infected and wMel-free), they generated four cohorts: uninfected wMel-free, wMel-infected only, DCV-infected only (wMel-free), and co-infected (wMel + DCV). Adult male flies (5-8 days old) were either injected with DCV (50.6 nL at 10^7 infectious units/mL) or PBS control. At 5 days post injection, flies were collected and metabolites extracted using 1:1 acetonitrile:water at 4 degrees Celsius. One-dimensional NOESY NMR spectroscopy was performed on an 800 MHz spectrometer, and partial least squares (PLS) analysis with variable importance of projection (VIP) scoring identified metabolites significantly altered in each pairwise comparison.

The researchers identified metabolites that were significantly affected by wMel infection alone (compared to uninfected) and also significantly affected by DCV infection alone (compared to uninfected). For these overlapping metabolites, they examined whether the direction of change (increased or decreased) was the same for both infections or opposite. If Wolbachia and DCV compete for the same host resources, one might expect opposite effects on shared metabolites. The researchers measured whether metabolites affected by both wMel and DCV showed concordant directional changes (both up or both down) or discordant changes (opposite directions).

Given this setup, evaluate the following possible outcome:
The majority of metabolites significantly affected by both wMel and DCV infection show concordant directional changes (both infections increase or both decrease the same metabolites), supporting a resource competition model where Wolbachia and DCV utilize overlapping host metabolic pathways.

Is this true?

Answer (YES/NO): NO